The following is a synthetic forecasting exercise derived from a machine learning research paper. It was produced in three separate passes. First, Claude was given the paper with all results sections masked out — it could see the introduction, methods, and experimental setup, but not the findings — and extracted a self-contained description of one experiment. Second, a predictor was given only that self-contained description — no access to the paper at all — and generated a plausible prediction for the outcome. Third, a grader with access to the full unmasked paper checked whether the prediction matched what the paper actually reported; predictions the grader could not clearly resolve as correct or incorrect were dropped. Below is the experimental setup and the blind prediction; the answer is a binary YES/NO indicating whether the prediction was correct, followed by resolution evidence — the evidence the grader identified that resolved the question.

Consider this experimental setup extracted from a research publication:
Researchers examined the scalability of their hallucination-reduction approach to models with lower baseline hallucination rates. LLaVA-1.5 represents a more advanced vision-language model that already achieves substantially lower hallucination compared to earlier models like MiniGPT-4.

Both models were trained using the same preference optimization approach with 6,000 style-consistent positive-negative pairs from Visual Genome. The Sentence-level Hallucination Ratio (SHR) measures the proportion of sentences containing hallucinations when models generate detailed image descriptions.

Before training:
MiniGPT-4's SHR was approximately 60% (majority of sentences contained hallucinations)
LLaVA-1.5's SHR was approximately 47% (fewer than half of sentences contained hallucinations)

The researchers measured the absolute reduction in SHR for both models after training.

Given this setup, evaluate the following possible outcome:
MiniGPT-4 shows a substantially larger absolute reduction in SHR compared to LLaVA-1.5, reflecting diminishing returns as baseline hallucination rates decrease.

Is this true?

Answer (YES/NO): YES